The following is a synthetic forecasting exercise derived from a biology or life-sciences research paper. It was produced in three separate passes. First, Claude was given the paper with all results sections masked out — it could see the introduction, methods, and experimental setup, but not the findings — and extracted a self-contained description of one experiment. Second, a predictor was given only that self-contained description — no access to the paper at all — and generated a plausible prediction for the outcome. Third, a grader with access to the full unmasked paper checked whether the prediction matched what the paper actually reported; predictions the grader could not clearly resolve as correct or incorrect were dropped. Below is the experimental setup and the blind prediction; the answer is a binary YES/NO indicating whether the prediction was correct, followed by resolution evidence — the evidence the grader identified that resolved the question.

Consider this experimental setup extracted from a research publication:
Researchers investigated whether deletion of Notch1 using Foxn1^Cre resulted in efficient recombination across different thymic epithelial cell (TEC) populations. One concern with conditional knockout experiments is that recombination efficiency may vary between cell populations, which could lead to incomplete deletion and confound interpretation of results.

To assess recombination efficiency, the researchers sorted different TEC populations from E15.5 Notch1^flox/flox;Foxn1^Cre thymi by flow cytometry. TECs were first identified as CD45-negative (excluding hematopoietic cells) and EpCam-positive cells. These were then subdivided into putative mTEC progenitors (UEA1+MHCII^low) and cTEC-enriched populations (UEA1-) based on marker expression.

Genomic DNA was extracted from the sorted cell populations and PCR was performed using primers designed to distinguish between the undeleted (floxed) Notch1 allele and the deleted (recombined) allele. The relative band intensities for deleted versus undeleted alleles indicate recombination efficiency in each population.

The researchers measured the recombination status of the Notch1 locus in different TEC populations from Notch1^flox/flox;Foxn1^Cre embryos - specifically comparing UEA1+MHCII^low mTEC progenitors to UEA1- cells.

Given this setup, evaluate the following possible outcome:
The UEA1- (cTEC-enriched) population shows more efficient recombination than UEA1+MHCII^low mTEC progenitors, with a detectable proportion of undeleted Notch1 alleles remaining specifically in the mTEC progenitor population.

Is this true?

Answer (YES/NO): NO